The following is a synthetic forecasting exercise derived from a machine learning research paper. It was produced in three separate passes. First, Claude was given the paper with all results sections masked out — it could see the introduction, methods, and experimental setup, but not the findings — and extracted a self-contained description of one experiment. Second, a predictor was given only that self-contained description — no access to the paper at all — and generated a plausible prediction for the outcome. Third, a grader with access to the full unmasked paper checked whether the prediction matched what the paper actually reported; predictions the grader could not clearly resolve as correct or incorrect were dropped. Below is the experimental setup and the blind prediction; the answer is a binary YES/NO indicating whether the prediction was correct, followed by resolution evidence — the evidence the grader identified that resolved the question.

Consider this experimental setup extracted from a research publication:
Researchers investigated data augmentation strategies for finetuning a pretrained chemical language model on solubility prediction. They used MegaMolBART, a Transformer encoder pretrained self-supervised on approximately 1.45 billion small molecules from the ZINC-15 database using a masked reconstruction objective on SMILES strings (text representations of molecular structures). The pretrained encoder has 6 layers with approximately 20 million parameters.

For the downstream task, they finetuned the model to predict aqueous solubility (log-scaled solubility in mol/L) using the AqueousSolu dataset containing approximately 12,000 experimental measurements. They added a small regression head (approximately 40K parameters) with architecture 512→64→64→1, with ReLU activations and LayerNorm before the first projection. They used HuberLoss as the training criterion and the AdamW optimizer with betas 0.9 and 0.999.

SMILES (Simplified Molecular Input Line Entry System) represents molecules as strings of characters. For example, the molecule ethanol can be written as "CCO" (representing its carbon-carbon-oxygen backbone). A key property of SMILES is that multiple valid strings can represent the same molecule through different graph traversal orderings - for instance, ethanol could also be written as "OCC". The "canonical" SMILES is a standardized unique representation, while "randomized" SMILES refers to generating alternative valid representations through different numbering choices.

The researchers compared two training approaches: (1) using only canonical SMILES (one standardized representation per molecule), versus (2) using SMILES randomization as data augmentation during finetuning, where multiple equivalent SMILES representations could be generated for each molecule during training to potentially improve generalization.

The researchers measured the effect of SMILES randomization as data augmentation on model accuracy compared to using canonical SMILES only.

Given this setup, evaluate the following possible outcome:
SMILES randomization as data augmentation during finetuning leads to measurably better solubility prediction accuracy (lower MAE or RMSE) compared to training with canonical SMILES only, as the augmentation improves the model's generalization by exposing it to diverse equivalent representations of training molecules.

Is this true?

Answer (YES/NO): NO